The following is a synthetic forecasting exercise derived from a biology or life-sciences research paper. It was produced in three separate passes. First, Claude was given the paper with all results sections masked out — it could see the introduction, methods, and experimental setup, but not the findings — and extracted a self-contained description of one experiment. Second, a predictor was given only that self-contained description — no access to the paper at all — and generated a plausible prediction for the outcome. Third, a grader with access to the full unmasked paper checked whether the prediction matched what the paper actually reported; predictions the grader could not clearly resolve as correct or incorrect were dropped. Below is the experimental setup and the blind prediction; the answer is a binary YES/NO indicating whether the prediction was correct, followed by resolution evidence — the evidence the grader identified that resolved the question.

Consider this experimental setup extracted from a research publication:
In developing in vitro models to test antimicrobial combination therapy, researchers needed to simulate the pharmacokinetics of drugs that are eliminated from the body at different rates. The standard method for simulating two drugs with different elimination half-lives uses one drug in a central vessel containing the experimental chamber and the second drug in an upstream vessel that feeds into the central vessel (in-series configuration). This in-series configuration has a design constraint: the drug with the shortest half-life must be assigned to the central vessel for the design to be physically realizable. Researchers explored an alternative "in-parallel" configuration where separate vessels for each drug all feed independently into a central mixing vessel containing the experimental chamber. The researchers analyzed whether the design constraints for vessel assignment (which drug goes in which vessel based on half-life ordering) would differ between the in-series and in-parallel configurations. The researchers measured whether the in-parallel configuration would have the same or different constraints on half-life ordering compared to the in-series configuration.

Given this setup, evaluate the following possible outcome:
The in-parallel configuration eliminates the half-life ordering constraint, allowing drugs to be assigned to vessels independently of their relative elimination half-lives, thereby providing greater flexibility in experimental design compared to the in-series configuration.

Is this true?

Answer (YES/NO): YES